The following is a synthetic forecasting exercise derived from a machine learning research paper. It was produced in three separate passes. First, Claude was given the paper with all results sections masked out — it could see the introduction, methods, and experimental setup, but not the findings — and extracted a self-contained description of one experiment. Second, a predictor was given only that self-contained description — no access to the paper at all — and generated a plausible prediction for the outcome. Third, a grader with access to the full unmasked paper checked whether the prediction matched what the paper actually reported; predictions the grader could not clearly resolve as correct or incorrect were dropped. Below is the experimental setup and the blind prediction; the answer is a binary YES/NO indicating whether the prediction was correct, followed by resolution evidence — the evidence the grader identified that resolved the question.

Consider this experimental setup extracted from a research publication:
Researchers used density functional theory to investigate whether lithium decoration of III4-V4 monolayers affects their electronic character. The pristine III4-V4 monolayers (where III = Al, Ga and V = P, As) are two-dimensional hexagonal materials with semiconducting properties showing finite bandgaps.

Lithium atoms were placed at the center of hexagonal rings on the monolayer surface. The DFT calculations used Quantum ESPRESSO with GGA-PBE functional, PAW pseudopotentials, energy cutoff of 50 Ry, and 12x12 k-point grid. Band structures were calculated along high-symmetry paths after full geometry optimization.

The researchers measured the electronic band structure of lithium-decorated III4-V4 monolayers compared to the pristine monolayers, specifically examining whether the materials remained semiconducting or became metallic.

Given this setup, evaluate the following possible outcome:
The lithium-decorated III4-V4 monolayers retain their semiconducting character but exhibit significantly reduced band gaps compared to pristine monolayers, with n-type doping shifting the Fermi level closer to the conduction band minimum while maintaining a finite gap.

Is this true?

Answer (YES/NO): NO